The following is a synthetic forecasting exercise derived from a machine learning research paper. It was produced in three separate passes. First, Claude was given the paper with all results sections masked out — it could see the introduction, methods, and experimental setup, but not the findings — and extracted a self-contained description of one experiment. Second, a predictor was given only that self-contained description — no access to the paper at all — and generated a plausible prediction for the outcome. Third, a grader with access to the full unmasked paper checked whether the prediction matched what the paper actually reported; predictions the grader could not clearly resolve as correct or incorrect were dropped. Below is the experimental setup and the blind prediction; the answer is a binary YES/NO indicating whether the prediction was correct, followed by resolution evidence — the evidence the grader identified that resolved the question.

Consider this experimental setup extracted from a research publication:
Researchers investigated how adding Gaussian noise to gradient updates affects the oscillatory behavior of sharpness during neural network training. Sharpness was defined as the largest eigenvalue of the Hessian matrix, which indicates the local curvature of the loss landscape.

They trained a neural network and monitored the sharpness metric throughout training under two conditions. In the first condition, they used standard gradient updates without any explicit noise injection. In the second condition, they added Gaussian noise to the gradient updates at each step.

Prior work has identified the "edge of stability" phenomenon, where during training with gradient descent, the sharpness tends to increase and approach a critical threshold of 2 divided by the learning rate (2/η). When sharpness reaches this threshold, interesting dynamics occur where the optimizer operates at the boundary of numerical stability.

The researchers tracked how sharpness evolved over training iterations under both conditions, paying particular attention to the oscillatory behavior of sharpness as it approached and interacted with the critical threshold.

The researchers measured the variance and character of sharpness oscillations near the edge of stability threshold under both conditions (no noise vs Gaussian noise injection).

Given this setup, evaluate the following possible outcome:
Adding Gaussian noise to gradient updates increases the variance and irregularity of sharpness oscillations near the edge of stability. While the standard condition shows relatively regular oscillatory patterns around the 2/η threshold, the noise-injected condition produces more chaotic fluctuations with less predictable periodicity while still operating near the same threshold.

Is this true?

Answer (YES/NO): NO